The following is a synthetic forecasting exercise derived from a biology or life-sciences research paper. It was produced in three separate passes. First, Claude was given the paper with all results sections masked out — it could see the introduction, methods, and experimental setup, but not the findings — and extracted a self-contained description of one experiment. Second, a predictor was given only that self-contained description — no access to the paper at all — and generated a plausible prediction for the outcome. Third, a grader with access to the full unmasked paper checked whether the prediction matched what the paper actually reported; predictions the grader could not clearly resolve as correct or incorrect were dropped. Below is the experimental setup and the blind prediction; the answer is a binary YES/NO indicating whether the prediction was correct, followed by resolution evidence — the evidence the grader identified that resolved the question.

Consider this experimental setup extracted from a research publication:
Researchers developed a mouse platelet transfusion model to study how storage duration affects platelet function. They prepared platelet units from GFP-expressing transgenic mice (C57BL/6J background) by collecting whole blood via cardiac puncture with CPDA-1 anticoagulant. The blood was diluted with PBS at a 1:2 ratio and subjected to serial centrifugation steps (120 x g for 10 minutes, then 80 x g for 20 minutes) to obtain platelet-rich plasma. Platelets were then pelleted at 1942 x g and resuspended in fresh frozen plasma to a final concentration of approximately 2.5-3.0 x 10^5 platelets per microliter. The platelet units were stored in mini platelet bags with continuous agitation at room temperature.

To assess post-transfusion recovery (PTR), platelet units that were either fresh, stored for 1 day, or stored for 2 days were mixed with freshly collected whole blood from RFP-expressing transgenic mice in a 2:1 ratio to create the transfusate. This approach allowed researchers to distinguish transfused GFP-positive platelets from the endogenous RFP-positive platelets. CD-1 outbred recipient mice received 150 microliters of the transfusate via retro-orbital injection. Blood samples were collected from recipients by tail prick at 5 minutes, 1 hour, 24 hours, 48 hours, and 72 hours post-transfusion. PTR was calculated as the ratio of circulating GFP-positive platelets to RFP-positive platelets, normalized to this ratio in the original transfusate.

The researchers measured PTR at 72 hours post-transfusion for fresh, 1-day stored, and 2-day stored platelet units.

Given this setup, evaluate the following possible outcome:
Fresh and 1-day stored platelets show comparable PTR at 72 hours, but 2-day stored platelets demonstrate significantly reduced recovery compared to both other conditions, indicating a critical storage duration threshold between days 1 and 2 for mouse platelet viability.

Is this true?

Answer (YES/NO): YES